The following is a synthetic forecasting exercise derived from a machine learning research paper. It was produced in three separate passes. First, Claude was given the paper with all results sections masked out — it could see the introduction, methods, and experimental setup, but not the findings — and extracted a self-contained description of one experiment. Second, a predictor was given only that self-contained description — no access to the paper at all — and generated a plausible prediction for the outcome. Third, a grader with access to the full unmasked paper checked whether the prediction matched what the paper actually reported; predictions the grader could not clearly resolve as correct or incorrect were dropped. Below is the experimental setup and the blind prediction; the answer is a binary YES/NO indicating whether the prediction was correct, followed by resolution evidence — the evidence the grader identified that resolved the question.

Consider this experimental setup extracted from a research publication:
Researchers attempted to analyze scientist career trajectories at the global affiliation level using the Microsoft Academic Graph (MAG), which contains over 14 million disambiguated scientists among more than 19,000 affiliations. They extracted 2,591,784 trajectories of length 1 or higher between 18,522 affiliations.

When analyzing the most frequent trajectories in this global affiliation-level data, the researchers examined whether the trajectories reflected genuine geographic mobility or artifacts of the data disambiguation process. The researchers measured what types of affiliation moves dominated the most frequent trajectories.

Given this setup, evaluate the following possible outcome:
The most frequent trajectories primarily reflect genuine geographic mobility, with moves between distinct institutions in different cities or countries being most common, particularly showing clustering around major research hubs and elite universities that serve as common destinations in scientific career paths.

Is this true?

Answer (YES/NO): NO